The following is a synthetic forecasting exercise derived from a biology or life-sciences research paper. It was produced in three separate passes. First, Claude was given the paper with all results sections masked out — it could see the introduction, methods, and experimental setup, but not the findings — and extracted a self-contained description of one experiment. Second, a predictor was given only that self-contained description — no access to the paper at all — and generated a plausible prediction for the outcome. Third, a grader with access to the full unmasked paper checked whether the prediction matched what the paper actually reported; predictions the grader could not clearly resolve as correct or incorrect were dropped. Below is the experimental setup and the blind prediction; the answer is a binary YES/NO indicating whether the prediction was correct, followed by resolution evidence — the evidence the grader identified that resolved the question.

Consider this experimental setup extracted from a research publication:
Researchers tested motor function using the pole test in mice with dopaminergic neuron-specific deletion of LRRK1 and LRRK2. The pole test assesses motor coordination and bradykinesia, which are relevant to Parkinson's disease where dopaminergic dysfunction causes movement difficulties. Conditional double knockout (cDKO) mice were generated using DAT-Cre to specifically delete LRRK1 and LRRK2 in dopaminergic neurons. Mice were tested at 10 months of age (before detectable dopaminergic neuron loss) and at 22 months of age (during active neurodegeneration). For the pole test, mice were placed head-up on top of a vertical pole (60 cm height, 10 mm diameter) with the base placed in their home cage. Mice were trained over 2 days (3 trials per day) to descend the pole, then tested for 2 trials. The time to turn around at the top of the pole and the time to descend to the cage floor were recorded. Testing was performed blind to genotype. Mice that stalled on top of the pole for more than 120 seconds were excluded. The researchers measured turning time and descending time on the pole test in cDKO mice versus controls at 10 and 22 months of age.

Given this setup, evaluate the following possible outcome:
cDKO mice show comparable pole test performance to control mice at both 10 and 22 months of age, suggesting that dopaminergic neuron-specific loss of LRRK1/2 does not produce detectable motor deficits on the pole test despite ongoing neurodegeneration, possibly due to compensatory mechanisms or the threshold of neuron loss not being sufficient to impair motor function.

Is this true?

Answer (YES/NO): YES